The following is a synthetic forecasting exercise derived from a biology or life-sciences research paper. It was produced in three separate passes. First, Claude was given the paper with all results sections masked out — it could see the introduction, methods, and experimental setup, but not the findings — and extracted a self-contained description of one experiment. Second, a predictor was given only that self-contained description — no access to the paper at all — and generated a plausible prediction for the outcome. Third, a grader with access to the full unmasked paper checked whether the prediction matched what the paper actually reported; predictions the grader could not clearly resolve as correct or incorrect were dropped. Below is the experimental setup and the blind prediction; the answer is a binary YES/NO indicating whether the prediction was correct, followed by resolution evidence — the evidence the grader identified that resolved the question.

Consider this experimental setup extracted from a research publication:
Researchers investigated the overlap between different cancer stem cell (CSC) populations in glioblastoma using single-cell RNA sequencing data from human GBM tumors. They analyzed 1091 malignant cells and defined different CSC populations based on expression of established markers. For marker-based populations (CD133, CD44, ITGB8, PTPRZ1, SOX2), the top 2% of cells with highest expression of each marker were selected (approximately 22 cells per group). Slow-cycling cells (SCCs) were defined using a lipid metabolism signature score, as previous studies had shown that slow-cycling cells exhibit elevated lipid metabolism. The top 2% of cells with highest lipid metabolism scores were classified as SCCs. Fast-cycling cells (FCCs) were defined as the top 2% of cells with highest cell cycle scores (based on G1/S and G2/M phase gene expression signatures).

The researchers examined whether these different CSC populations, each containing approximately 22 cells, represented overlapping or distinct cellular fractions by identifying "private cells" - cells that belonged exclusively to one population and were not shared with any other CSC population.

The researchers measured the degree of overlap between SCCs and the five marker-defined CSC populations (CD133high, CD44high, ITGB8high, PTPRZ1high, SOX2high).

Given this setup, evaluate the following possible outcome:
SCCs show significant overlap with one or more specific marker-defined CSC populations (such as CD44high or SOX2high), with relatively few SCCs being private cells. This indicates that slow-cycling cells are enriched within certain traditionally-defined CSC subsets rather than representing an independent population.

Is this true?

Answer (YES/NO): NO